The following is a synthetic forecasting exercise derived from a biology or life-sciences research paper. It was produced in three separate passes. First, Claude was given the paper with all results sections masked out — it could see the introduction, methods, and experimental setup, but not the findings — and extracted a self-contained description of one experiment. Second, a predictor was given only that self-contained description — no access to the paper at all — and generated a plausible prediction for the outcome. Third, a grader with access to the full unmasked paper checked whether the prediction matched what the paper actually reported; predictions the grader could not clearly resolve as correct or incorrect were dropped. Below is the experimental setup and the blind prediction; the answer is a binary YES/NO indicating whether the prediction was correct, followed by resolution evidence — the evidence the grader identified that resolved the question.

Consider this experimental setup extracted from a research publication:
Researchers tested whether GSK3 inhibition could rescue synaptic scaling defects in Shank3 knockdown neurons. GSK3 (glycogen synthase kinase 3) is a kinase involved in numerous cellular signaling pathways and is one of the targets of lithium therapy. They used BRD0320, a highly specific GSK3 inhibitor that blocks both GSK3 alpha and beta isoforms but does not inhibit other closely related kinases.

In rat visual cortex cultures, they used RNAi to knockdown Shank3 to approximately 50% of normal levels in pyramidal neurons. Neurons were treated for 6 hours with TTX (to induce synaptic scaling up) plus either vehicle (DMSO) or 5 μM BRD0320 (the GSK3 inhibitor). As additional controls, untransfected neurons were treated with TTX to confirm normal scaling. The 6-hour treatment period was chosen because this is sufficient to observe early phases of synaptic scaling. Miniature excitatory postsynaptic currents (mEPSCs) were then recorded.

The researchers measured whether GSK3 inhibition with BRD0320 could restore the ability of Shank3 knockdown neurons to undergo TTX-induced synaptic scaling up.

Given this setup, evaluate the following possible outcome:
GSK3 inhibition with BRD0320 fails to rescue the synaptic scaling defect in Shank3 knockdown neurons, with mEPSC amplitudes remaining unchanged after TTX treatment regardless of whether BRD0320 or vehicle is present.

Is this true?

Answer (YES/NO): NO